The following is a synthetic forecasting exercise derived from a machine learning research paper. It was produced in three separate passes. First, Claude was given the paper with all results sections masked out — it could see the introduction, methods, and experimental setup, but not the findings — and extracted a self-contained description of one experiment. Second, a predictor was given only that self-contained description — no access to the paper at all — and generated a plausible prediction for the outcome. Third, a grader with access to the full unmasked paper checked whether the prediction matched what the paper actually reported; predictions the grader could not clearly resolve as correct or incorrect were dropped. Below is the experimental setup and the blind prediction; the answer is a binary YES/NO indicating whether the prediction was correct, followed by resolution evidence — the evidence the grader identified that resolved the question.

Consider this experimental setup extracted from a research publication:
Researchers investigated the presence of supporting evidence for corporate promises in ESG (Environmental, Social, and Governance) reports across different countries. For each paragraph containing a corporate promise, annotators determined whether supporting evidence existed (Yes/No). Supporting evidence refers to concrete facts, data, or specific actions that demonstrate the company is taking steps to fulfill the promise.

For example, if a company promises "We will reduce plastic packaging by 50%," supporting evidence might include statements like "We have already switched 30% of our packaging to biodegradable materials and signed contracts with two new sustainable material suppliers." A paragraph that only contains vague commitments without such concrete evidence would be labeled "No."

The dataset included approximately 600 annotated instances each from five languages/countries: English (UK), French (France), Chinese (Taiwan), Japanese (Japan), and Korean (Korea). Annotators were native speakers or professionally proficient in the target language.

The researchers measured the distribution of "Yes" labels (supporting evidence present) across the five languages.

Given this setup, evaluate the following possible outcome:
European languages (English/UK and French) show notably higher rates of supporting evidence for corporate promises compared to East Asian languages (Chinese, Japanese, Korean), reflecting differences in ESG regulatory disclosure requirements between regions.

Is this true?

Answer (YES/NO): NO